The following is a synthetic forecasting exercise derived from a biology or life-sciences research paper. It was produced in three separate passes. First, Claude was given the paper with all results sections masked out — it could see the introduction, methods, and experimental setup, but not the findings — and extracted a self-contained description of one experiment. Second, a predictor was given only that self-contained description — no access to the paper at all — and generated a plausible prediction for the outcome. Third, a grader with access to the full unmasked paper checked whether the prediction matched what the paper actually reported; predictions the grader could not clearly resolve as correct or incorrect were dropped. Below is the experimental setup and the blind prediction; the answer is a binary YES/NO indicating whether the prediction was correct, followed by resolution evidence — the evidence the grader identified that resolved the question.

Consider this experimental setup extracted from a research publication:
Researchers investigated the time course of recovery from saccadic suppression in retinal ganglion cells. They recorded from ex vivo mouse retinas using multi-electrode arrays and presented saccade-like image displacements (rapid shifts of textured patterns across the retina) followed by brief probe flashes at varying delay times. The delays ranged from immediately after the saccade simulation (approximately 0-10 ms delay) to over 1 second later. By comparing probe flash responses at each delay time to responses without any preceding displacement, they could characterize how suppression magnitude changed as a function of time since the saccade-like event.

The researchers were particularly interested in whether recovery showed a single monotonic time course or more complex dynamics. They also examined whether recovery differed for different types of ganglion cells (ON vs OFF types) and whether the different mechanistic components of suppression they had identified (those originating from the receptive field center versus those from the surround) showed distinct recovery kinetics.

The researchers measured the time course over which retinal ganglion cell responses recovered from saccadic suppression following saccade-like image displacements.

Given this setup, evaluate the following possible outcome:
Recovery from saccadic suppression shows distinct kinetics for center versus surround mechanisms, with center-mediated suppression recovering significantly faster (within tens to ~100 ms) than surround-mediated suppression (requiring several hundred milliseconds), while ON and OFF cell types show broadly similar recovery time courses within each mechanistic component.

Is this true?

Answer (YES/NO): NO